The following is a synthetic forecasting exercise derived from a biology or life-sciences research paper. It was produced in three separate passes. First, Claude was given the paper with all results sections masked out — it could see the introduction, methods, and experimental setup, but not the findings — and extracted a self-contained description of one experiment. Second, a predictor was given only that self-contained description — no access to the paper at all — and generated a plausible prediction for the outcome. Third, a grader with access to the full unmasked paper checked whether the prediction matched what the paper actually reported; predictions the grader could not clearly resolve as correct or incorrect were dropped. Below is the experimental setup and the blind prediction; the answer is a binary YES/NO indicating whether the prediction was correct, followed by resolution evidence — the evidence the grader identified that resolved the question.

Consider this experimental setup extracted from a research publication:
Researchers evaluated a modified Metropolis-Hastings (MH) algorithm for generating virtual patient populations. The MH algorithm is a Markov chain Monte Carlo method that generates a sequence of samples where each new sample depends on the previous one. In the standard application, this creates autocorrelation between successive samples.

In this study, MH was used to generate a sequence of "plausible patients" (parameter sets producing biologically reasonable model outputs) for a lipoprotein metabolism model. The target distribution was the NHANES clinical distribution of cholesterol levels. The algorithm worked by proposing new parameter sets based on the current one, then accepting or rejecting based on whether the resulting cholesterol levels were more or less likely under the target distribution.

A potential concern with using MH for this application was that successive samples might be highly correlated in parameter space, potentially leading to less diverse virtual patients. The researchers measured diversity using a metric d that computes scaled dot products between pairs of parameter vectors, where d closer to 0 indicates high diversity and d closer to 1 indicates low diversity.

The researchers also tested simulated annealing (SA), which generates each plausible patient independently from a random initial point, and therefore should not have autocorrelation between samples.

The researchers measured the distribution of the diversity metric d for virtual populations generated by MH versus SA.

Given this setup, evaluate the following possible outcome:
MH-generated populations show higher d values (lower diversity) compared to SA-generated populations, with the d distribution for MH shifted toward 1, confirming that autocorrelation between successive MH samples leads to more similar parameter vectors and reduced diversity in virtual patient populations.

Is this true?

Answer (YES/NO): YES